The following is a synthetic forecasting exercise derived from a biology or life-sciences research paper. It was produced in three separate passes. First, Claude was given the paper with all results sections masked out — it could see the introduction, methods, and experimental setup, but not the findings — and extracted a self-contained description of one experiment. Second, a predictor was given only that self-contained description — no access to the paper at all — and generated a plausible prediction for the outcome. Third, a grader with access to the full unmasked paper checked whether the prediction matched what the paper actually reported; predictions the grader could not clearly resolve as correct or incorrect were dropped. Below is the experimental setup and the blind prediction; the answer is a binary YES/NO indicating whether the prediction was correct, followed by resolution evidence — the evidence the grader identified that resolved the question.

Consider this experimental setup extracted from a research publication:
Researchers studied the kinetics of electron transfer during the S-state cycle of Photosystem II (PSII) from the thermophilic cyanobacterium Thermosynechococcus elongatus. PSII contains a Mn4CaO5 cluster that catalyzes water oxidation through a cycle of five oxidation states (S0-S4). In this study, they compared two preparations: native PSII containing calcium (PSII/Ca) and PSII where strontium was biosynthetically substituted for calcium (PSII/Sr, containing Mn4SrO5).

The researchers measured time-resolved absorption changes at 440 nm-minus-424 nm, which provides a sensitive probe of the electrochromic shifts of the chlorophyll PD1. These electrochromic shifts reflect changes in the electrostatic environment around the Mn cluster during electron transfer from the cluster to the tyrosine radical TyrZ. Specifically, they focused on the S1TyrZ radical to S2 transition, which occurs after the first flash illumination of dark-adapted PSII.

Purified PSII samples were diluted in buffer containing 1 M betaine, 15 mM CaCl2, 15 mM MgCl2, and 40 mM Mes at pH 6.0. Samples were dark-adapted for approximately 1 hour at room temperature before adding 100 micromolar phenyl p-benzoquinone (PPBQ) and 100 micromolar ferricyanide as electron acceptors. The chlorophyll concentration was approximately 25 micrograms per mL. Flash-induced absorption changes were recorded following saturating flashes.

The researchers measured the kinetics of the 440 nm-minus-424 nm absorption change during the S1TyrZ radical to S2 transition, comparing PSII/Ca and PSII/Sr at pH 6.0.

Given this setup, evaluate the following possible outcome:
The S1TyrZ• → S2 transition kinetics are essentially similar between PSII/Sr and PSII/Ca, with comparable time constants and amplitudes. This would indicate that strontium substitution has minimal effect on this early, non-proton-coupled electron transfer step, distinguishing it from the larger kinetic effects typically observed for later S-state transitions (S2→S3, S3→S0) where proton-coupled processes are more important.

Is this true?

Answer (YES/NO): NO